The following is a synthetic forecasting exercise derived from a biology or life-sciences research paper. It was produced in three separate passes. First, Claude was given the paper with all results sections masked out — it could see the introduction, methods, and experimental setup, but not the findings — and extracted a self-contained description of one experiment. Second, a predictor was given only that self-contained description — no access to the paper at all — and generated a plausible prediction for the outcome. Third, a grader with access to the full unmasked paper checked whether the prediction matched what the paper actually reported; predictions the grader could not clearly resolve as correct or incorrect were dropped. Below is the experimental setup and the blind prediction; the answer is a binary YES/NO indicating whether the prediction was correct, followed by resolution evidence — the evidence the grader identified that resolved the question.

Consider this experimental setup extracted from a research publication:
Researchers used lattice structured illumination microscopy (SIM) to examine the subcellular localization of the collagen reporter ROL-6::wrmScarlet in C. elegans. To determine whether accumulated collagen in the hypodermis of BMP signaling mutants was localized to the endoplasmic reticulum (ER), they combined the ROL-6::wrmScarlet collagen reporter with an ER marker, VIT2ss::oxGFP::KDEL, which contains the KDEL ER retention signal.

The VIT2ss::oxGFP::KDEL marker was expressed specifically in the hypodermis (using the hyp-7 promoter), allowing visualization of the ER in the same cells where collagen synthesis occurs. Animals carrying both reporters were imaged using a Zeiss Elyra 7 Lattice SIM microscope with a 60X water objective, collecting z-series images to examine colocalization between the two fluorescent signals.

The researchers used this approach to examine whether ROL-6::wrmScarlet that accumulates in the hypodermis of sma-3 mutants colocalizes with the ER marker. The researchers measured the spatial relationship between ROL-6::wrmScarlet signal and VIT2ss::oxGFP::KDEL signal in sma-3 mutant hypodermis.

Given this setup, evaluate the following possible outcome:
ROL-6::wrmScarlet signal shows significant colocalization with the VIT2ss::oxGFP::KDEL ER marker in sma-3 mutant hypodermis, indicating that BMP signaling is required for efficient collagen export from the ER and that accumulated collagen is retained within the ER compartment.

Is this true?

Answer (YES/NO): YES